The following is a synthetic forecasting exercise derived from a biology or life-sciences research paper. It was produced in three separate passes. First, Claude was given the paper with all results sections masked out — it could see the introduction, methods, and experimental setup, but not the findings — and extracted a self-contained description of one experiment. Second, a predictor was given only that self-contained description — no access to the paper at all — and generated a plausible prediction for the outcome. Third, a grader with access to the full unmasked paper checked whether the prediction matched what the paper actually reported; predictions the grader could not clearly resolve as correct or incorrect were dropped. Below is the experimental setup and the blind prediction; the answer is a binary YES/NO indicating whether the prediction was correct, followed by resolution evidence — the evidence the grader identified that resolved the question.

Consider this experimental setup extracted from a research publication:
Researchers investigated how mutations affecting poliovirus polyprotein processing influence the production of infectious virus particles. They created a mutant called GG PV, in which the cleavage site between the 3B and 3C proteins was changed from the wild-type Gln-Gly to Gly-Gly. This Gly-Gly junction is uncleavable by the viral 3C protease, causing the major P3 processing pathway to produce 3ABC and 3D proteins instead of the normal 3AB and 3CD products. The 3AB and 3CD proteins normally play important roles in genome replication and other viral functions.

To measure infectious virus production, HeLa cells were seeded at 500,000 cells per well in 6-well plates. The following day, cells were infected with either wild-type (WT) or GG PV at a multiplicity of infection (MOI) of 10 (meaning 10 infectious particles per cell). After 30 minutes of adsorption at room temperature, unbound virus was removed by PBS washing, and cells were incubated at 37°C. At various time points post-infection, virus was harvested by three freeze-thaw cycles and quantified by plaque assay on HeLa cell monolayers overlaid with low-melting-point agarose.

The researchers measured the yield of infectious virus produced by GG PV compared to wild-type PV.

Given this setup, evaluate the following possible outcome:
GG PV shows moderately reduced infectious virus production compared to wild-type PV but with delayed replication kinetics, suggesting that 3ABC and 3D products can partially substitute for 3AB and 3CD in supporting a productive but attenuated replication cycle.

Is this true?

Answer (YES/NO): NO